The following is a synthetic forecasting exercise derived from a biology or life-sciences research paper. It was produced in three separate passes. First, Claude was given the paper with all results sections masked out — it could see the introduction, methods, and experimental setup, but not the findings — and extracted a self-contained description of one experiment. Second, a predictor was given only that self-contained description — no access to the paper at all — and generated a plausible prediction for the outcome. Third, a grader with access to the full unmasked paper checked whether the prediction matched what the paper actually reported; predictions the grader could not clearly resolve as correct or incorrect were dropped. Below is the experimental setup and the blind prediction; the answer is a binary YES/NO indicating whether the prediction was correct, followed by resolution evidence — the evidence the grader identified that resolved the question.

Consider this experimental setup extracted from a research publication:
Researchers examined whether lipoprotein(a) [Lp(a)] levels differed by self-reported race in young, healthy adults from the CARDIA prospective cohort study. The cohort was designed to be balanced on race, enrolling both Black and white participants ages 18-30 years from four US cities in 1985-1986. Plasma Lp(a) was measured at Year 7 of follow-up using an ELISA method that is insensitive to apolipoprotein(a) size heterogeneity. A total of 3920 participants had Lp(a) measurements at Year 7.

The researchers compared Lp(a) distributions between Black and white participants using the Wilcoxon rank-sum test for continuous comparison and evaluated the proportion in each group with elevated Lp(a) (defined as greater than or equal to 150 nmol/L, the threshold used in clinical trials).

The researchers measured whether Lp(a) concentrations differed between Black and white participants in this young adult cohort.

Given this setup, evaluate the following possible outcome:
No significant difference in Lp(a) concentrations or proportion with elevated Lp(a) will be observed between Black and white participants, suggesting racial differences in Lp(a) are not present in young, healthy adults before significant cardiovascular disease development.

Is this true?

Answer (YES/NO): NO